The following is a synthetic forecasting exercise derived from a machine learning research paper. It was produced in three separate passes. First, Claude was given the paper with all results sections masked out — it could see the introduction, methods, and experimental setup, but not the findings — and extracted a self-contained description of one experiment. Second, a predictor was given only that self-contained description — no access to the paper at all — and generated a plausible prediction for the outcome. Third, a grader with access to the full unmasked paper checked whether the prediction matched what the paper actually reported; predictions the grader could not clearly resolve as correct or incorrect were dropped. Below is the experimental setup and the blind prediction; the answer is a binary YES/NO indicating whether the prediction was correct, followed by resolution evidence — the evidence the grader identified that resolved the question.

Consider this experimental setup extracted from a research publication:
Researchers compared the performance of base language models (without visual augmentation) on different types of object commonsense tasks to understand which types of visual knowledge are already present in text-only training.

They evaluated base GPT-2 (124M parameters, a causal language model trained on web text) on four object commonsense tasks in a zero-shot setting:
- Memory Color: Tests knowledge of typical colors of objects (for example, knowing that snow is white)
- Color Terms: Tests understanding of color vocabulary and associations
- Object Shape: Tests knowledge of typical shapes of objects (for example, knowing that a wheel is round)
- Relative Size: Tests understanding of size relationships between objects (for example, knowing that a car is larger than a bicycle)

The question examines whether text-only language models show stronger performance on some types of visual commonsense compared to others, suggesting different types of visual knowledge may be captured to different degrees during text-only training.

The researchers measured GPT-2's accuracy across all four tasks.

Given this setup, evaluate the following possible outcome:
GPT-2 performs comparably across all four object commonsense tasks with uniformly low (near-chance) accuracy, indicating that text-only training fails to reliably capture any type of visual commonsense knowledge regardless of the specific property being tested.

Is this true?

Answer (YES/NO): NO